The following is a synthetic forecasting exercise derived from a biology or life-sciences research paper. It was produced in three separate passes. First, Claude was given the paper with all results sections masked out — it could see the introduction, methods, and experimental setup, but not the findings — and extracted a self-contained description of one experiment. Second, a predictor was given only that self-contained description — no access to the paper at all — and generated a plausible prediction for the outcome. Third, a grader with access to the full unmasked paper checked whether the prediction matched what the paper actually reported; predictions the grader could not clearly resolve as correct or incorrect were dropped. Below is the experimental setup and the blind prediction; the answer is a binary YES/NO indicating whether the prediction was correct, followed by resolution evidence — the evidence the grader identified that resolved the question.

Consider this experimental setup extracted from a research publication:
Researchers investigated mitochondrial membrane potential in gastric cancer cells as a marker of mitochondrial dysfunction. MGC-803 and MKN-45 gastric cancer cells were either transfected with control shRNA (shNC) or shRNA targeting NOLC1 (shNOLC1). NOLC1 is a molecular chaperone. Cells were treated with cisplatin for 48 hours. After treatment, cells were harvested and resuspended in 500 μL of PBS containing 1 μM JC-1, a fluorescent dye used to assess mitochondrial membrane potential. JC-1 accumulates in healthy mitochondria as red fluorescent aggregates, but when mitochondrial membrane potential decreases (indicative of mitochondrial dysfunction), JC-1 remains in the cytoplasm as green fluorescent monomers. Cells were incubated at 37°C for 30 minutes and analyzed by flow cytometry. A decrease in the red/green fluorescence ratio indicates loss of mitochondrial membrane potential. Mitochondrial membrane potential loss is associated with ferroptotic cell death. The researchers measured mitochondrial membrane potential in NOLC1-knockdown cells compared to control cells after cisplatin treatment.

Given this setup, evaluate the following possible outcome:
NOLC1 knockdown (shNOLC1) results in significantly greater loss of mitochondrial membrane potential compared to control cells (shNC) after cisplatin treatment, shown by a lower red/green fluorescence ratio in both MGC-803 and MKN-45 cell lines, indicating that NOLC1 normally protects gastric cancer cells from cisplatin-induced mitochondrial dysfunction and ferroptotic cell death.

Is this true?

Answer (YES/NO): YES